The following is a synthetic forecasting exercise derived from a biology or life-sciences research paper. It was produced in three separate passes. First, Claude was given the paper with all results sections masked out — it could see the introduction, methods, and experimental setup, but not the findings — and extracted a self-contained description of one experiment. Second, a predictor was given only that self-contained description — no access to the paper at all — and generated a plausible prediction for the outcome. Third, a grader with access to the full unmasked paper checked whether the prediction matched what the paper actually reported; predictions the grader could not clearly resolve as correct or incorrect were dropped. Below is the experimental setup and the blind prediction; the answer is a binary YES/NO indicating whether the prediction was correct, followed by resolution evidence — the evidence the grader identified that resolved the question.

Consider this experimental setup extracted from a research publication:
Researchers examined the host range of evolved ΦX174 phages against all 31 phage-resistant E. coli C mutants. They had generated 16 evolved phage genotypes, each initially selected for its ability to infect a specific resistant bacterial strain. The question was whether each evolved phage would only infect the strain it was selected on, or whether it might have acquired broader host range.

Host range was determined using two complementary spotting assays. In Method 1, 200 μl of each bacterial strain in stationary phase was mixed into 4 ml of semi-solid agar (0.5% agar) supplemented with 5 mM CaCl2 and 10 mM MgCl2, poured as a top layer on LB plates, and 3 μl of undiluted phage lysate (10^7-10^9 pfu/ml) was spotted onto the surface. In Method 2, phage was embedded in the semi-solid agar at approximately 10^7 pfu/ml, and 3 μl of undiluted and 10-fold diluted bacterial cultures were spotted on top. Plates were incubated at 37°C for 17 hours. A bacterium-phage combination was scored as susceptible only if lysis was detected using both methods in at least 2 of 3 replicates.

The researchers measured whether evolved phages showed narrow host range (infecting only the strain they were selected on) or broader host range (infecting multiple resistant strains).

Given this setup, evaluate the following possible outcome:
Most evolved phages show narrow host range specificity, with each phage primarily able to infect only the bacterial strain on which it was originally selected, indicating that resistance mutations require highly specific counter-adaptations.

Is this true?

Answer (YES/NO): NO